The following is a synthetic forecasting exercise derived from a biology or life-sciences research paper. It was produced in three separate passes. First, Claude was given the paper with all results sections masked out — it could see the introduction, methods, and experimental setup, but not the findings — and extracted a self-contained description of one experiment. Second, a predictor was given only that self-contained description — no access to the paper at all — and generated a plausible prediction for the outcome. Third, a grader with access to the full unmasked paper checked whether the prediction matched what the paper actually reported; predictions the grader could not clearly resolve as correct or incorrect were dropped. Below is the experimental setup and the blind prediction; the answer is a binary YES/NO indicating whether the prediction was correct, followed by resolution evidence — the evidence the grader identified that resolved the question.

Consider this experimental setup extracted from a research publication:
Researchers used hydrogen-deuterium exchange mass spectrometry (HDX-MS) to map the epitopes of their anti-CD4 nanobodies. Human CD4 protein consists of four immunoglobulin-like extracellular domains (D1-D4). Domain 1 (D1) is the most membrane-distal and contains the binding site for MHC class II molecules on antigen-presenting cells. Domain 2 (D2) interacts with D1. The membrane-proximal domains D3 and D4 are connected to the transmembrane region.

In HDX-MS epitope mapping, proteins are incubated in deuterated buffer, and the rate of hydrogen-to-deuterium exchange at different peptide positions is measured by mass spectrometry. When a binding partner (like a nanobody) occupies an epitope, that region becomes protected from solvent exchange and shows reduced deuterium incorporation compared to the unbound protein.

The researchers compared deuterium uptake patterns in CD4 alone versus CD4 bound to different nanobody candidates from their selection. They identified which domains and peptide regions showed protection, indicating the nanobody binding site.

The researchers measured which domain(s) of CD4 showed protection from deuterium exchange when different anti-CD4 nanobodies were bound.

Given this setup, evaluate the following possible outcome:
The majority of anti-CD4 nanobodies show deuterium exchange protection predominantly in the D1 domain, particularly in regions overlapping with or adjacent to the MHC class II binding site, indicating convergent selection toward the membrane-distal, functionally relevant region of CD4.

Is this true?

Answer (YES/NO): NO